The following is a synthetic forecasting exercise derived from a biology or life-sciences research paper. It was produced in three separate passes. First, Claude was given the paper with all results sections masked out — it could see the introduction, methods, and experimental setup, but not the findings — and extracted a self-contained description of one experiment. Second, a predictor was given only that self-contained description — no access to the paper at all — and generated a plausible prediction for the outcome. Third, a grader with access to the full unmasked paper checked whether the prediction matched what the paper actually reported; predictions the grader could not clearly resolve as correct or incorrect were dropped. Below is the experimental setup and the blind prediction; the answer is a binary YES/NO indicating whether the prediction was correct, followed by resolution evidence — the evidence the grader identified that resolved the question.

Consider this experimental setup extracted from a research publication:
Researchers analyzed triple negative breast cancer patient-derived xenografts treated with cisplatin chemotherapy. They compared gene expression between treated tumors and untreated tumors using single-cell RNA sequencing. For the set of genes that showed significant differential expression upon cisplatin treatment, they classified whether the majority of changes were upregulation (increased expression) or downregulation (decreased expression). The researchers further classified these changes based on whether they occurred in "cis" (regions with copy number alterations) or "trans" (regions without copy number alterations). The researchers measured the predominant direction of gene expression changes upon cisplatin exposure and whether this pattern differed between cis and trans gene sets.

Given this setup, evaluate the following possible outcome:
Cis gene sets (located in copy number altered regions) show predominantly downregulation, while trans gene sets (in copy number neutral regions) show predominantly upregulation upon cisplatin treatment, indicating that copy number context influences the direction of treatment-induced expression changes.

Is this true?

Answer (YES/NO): NO